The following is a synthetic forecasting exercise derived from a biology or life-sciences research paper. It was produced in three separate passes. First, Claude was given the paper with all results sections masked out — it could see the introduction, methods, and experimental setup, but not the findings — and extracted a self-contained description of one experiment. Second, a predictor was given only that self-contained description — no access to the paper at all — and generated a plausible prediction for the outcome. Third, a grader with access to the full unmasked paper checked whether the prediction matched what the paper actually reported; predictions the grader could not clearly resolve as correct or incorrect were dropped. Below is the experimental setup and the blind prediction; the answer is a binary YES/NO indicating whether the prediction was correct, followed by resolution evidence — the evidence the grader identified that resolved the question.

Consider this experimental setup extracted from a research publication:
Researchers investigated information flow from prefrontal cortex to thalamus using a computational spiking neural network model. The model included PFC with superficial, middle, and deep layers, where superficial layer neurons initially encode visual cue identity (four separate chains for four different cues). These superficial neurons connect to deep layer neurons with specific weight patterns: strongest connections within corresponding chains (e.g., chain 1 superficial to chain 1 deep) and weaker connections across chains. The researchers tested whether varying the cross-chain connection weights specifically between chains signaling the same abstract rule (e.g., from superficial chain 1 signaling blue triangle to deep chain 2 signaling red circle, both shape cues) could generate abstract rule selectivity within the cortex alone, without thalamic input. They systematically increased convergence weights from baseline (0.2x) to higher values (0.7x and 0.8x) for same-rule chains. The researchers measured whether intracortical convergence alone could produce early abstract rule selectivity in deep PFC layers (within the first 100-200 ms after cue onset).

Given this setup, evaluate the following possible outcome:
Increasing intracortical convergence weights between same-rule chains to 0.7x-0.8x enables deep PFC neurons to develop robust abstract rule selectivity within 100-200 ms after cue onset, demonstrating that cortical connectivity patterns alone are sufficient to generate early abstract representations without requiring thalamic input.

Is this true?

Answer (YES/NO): NO